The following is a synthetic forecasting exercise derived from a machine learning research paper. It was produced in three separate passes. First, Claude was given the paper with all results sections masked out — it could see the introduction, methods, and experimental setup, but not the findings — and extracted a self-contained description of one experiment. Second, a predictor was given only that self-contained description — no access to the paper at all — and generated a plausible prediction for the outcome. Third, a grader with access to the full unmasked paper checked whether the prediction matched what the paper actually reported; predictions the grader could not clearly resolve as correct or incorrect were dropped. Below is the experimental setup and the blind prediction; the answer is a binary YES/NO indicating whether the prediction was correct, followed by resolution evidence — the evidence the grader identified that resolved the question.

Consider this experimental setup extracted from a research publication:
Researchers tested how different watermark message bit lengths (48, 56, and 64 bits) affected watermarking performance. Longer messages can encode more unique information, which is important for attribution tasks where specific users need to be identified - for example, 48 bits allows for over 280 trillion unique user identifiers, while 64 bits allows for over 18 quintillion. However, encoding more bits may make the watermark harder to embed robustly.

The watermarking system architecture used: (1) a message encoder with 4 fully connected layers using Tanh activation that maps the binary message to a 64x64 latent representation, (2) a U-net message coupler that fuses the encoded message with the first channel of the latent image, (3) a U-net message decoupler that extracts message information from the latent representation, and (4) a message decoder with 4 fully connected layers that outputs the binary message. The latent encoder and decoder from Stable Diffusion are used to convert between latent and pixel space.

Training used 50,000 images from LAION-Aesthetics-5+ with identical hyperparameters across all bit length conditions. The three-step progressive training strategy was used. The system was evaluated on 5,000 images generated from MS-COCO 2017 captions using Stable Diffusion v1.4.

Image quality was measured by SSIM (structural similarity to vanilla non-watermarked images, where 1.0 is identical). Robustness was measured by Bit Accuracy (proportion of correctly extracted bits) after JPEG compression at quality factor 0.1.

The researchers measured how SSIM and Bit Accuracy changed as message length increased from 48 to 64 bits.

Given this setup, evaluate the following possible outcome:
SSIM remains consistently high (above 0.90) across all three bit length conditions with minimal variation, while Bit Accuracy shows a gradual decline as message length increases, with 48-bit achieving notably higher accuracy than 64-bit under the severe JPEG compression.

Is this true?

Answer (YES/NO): NO